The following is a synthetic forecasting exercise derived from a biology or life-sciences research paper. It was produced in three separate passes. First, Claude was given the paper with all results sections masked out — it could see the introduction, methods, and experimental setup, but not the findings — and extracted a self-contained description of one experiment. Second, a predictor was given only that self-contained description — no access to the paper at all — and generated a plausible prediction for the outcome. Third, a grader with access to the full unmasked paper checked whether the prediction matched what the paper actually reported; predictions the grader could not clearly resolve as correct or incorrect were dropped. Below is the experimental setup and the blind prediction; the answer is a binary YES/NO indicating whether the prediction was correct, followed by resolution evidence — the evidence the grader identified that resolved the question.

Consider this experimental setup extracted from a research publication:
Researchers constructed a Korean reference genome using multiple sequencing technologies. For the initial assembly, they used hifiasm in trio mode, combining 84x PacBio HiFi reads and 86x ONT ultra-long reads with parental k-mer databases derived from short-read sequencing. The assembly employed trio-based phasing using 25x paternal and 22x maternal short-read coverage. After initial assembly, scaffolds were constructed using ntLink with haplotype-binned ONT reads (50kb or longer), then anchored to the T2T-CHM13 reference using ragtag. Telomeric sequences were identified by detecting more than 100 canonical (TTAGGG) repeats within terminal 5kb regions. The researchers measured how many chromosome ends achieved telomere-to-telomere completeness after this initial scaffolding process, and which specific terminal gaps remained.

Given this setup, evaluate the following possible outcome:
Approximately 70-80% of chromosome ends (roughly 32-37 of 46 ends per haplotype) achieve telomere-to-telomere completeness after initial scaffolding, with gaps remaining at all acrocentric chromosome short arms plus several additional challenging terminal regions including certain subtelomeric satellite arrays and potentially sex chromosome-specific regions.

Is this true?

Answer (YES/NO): NO